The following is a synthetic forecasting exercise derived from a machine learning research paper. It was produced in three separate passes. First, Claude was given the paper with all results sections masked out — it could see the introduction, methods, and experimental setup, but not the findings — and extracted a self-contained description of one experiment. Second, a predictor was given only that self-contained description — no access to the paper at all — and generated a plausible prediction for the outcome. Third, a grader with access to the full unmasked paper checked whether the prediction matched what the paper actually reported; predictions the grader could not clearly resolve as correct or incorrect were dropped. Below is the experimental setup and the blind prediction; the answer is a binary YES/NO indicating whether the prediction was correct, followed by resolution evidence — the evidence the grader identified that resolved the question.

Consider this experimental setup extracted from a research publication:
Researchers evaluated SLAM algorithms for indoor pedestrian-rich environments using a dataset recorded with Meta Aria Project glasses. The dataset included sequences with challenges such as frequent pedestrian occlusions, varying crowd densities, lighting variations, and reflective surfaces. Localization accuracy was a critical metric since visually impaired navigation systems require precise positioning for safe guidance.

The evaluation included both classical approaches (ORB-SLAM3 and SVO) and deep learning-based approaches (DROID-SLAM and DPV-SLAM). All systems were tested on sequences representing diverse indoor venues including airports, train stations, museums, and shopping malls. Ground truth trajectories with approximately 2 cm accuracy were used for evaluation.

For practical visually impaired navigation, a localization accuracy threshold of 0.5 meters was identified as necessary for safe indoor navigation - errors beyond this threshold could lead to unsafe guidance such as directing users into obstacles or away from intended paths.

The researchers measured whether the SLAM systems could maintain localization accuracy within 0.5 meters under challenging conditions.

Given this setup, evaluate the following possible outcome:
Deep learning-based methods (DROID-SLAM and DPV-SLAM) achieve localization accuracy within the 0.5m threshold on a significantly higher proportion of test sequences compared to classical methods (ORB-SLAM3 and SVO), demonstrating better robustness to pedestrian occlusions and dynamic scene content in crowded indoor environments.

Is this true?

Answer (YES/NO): NO